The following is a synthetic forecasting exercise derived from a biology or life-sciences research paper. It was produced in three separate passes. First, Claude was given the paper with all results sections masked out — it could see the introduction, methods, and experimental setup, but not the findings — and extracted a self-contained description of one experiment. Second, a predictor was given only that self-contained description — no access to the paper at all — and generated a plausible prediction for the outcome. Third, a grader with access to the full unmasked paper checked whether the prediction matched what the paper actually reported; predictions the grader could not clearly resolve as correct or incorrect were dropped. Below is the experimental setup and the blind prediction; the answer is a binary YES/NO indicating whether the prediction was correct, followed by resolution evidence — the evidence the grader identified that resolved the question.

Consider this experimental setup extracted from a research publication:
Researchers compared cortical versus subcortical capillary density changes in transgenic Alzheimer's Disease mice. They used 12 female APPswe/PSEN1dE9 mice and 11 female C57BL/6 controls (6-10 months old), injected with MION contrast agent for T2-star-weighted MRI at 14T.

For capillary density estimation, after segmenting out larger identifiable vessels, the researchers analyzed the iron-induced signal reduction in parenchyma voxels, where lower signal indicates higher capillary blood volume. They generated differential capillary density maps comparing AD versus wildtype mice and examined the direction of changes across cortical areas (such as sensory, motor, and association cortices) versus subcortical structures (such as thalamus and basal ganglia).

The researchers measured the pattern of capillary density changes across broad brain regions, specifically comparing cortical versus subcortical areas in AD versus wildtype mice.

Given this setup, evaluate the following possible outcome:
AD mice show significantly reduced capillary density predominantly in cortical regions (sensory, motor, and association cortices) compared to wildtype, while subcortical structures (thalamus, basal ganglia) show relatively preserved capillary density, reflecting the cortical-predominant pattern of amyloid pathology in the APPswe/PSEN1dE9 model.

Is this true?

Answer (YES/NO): NO